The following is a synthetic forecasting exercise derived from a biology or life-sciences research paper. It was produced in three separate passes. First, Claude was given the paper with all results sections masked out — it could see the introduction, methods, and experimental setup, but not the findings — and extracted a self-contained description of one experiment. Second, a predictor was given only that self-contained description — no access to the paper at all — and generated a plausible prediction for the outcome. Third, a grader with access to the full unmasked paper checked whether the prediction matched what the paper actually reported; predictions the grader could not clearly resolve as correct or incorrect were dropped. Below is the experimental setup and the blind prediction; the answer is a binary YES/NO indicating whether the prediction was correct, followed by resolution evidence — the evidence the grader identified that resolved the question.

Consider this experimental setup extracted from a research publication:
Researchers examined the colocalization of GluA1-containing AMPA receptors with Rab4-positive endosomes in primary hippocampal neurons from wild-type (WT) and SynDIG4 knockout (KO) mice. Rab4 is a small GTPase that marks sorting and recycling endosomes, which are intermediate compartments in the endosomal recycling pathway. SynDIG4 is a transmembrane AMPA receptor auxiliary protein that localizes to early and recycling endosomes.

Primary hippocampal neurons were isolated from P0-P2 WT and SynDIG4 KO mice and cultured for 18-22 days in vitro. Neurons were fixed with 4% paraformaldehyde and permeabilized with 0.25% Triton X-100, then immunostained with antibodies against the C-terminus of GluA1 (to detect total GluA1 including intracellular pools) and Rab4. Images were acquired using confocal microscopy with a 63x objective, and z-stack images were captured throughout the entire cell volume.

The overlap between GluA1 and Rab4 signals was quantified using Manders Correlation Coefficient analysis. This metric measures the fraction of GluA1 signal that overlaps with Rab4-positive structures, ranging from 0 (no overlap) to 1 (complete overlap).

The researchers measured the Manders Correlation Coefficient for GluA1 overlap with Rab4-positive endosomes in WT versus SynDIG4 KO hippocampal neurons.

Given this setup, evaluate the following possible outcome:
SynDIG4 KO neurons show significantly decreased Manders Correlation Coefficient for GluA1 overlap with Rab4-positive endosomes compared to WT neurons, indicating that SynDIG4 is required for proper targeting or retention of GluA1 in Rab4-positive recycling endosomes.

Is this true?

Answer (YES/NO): NO